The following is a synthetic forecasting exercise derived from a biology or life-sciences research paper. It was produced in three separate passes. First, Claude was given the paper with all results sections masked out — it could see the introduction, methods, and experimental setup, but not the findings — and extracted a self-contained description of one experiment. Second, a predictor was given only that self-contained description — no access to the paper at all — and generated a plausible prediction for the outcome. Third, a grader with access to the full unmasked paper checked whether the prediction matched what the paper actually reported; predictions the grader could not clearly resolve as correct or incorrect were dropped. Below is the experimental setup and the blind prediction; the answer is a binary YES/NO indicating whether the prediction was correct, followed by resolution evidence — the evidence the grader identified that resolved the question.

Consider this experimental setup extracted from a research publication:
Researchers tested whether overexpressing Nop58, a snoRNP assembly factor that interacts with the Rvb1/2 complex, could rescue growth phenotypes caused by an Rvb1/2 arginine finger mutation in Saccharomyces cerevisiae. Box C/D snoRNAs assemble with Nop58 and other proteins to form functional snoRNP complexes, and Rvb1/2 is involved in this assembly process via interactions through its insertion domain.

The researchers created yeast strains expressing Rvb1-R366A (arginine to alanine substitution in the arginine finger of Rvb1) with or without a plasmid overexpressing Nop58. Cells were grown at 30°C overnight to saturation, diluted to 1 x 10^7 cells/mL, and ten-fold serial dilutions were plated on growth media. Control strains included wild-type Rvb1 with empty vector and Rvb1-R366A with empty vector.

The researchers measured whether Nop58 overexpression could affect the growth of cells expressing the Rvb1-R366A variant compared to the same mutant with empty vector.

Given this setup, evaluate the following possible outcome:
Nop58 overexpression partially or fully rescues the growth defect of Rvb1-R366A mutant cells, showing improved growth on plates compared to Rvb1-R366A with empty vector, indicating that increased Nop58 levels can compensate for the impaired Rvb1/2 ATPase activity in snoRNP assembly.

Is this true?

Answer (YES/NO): NO